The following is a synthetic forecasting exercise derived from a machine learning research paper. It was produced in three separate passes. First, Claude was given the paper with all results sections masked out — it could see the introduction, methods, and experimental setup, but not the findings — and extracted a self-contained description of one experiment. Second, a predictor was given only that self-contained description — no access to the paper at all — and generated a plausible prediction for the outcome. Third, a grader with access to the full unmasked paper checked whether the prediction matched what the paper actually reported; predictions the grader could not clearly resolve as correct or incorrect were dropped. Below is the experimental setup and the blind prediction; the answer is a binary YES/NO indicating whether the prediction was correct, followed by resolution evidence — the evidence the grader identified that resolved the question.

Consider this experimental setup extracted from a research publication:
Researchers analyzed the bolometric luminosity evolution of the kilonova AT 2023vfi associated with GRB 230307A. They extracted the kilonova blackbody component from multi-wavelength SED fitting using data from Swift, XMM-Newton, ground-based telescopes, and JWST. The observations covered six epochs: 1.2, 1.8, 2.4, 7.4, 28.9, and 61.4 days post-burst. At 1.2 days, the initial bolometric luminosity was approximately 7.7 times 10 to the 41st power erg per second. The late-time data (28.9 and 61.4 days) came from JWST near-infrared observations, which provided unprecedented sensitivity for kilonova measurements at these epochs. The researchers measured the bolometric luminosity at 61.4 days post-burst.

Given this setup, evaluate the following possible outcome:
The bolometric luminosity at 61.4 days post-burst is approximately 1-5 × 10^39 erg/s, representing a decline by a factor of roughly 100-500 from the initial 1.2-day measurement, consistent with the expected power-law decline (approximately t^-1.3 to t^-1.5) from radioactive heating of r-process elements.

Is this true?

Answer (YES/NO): NO